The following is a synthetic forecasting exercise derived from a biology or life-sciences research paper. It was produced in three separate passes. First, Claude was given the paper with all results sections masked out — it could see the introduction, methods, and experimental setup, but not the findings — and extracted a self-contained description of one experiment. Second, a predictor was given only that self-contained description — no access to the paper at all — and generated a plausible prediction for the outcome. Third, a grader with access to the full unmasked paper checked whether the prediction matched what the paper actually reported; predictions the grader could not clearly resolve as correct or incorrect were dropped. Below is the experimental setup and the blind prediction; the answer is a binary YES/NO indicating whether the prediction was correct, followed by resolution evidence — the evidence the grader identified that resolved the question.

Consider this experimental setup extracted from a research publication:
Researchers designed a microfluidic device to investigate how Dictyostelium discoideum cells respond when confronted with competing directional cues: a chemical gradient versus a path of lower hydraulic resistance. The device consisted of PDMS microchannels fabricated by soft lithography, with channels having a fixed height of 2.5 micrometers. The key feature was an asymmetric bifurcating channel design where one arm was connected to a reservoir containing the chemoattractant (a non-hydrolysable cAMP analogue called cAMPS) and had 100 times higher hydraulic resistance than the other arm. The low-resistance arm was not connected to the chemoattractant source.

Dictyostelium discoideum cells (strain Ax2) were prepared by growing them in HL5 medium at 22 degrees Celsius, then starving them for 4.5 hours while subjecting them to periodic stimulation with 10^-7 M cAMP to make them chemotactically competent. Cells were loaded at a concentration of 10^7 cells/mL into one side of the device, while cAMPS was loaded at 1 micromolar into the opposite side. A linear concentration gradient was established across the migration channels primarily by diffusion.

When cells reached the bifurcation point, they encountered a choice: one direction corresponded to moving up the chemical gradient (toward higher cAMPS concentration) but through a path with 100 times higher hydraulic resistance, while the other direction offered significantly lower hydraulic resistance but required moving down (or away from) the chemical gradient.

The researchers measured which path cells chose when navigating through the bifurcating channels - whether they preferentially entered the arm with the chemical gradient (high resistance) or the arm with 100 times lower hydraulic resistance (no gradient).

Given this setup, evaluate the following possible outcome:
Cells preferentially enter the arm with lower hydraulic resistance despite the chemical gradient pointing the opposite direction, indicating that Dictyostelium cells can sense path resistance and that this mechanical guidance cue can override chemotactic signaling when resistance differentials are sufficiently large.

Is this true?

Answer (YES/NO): NO